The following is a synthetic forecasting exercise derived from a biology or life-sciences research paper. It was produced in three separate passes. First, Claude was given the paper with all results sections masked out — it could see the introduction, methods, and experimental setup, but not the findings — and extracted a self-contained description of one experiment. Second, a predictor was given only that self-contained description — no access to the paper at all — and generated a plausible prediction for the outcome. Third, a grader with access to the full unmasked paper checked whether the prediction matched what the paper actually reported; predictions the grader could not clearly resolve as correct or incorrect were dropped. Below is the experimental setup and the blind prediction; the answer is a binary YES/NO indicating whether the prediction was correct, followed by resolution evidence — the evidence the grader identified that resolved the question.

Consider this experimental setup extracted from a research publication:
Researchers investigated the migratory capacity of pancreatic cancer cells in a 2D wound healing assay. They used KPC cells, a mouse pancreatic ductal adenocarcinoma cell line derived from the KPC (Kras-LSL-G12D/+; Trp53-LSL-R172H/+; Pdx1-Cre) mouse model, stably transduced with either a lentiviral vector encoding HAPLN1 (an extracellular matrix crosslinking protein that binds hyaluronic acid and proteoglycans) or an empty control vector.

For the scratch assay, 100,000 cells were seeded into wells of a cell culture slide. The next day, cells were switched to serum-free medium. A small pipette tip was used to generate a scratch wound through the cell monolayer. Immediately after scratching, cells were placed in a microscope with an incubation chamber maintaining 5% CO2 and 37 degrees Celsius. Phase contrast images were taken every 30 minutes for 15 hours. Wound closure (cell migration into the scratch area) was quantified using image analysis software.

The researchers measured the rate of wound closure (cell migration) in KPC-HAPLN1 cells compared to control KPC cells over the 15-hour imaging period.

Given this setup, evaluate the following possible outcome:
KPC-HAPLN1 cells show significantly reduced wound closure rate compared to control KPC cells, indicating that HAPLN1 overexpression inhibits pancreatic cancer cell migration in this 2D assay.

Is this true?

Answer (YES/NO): NO